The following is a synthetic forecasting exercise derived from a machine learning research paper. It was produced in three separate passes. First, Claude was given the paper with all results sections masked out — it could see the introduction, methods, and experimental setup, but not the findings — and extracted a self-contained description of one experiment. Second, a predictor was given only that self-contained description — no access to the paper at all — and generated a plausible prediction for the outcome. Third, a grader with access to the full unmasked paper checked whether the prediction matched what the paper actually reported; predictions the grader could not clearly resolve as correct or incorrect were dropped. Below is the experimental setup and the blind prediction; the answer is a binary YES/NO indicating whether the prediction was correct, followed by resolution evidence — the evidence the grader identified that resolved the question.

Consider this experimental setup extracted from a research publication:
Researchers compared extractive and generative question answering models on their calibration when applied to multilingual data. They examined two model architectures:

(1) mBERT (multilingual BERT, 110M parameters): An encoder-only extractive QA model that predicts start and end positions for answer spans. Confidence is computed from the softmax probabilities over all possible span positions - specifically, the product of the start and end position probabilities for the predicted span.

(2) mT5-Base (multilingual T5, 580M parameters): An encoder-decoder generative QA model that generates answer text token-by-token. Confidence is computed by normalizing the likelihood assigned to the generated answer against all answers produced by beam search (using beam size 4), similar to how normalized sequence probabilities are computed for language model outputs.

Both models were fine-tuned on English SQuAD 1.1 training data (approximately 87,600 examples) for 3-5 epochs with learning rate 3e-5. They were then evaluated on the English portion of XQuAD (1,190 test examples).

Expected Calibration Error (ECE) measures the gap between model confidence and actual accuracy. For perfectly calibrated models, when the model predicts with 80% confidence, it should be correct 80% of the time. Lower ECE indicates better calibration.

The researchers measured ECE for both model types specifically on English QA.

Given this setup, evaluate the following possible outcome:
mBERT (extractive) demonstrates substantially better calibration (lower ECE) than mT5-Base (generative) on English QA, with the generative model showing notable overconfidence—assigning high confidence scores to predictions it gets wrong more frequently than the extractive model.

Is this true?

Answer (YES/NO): NO